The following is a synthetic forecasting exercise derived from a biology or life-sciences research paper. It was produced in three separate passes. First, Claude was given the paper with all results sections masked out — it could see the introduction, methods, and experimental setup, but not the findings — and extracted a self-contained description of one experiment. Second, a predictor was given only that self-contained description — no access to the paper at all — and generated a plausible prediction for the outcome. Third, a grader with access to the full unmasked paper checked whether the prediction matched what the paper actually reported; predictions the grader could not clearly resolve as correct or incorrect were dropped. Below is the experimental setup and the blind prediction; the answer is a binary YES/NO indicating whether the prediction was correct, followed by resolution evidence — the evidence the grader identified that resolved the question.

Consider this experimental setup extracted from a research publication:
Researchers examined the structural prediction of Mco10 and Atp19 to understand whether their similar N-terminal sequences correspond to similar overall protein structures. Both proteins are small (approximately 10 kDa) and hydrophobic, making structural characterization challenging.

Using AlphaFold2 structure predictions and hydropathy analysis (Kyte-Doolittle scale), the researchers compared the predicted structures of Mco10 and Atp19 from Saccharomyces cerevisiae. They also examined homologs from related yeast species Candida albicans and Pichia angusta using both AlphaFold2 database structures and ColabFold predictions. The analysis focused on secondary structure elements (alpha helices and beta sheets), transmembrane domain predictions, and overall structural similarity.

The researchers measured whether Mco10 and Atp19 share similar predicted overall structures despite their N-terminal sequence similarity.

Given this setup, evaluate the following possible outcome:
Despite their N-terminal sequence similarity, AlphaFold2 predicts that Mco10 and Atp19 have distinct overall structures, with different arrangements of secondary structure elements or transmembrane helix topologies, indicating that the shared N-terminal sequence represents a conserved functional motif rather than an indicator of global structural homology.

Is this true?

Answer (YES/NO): NO